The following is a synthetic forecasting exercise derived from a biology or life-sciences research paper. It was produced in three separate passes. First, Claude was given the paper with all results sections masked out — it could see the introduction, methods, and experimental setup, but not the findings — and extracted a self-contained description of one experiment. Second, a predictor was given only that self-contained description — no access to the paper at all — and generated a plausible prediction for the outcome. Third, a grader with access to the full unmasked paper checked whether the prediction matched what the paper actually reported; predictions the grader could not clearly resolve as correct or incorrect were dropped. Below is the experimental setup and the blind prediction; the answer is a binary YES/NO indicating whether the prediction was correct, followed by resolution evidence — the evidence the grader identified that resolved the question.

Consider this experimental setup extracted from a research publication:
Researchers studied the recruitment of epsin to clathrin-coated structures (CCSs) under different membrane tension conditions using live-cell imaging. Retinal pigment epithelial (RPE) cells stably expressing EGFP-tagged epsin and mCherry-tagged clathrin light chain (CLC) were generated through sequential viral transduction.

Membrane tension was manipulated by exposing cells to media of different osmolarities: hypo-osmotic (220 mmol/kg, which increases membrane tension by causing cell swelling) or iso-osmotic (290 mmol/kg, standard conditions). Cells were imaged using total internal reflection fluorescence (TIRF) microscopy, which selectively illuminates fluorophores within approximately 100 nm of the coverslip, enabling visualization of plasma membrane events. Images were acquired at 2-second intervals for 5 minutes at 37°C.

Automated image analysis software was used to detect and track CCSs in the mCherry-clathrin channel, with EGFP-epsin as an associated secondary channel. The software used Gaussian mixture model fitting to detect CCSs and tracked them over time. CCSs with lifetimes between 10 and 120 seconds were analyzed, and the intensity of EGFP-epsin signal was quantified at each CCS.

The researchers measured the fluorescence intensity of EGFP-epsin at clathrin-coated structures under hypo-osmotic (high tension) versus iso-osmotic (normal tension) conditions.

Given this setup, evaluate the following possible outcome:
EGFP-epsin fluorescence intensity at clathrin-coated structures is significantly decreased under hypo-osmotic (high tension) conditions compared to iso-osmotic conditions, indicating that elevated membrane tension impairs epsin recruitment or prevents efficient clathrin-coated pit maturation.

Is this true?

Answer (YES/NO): NO